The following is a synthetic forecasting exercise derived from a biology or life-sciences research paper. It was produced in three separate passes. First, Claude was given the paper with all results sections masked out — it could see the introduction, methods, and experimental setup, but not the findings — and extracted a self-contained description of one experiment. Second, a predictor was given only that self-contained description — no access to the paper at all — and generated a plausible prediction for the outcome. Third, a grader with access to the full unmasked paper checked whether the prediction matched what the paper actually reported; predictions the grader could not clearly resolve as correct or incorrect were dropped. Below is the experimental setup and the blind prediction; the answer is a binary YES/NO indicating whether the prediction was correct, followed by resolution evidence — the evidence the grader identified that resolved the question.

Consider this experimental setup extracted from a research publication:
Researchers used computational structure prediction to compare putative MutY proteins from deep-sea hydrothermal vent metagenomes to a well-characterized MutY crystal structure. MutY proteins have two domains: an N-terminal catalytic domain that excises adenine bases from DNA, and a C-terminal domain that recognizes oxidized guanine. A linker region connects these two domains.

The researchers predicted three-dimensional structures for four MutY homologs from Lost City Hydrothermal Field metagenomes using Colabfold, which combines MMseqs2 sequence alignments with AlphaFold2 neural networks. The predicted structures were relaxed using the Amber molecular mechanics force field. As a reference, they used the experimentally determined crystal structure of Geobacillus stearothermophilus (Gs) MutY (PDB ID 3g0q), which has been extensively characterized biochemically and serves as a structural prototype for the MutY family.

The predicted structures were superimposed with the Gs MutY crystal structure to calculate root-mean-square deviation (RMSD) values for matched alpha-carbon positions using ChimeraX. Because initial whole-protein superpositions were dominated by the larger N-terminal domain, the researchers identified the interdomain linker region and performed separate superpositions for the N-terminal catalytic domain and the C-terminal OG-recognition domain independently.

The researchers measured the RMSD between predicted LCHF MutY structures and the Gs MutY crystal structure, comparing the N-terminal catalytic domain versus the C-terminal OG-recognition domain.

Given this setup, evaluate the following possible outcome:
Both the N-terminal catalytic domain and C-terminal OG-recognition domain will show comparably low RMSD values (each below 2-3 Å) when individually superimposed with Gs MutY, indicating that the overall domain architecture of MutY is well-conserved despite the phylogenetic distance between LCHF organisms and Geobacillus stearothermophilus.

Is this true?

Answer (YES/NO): NO